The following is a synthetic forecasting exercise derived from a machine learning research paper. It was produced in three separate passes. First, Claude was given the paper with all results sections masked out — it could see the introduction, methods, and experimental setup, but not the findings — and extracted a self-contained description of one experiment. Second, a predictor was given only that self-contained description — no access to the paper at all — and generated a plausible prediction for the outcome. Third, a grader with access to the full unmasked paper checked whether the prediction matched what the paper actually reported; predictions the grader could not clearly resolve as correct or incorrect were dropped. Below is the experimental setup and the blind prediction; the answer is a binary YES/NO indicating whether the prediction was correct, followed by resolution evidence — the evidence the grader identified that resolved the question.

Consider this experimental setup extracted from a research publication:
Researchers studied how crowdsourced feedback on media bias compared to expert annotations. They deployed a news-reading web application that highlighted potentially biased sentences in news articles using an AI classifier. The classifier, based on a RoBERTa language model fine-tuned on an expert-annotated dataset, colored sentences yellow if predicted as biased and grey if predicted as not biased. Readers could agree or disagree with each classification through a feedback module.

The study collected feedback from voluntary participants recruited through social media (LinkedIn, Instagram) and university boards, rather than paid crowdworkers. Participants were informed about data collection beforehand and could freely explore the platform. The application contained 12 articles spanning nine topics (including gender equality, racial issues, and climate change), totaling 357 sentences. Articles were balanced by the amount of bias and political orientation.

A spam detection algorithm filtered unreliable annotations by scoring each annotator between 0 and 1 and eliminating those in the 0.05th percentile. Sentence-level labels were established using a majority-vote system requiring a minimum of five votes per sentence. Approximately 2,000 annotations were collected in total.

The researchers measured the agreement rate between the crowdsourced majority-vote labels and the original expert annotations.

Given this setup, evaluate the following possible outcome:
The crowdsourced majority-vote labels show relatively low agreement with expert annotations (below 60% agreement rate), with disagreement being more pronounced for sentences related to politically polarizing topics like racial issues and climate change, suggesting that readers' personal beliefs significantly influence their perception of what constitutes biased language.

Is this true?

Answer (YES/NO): NO